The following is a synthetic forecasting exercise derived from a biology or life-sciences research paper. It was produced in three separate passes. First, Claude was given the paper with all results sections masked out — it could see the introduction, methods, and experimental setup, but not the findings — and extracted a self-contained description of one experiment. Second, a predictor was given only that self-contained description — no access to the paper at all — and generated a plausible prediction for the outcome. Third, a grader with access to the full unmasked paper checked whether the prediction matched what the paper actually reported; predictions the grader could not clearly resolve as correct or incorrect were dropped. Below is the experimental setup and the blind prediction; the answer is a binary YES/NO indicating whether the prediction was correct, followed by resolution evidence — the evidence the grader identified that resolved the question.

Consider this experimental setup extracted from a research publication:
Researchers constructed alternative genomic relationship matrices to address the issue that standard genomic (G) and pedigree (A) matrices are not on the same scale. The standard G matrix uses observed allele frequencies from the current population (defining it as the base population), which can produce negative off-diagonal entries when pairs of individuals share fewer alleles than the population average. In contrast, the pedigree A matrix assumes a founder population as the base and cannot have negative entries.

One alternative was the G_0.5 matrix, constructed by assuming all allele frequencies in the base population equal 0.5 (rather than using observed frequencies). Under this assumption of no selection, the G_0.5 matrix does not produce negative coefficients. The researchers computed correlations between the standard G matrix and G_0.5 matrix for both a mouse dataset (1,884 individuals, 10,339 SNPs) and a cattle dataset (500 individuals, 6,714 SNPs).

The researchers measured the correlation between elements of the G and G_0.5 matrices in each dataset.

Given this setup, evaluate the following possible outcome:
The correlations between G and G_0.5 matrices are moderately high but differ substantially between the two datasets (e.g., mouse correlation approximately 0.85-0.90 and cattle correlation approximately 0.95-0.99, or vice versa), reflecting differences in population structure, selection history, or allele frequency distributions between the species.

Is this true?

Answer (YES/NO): NO